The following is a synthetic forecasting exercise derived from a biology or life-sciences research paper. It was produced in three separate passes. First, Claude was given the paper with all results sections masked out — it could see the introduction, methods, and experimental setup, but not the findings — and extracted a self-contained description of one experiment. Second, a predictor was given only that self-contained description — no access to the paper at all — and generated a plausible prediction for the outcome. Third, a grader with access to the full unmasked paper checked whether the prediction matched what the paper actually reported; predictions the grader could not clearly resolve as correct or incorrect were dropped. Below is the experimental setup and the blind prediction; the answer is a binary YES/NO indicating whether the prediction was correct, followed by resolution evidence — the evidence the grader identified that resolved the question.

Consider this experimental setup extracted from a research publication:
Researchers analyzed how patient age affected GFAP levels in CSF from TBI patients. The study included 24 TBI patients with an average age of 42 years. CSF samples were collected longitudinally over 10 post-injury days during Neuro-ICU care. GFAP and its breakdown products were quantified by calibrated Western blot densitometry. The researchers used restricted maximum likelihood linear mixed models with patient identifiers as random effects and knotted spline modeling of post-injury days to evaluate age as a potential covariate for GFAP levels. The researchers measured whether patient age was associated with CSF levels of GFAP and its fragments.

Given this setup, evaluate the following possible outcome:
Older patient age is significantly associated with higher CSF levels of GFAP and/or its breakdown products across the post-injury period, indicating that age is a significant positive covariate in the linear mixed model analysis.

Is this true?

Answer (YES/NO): YES